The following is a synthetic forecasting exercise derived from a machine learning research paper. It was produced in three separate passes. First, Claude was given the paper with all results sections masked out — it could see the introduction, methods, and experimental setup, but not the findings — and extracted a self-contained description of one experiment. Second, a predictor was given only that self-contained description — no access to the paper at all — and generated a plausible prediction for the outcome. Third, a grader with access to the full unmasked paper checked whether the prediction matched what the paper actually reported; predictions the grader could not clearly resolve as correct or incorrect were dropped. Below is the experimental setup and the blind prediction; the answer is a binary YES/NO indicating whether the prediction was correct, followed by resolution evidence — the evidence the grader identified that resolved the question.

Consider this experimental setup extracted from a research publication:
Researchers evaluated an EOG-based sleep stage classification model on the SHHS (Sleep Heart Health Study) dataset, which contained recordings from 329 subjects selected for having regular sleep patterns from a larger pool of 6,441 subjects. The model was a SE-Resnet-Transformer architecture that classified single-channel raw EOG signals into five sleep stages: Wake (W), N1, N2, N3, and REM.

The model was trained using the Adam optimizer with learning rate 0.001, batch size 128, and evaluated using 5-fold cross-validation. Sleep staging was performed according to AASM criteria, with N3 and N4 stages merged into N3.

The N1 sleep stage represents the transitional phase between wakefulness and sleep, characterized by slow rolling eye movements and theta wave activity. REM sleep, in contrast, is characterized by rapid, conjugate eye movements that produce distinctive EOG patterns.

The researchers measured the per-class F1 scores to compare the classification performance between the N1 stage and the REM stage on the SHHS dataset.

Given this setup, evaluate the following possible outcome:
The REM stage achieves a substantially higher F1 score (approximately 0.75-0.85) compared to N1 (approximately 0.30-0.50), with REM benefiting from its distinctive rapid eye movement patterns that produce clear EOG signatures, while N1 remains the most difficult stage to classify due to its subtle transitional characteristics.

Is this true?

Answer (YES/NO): NO